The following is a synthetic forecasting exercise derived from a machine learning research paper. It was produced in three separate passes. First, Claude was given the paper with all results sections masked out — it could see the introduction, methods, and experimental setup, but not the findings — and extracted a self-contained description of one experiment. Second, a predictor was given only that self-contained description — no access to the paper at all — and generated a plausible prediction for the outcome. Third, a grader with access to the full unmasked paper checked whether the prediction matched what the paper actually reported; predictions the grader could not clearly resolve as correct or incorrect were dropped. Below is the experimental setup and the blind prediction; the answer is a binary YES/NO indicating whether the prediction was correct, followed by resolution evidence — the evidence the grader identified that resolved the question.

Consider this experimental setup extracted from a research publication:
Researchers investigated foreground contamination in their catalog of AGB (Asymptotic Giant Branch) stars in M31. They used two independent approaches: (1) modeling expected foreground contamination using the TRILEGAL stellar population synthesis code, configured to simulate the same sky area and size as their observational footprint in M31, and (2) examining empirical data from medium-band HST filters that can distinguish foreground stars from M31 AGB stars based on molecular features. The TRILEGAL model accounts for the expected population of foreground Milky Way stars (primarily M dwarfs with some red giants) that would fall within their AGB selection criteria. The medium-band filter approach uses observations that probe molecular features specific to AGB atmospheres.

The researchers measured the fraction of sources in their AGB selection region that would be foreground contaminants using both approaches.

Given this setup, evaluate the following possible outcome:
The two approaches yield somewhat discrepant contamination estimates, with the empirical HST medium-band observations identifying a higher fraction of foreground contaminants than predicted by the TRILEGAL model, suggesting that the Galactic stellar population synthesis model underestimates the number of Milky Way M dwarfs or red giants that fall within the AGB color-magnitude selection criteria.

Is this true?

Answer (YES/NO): NO